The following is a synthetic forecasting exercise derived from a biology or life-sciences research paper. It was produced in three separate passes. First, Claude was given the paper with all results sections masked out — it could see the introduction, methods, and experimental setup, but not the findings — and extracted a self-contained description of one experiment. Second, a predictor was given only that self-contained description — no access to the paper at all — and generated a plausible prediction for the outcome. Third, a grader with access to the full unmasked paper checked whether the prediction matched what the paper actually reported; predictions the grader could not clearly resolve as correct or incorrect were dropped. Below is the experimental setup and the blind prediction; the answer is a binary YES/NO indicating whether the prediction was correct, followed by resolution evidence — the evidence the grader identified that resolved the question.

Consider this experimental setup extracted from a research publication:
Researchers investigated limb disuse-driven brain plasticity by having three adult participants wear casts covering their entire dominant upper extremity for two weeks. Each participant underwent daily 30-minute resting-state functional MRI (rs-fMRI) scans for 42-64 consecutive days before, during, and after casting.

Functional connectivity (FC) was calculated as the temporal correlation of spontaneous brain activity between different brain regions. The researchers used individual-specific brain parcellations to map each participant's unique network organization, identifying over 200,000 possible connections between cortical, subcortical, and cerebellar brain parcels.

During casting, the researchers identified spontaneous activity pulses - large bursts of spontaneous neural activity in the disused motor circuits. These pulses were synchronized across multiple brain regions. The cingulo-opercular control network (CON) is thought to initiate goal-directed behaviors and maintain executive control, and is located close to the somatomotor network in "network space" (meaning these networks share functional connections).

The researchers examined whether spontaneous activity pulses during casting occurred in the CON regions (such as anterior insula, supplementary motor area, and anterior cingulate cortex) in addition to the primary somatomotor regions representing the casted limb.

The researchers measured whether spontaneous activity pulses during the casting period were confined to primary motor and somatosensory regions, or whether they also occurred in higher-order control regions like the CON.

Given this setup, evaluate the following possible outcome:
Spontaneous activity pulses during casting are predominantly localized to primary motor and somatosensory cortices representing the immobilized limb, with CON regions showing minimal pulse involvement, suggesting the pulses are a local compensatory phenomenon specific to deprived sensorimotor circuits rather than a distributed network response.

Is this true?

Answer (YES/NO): NO